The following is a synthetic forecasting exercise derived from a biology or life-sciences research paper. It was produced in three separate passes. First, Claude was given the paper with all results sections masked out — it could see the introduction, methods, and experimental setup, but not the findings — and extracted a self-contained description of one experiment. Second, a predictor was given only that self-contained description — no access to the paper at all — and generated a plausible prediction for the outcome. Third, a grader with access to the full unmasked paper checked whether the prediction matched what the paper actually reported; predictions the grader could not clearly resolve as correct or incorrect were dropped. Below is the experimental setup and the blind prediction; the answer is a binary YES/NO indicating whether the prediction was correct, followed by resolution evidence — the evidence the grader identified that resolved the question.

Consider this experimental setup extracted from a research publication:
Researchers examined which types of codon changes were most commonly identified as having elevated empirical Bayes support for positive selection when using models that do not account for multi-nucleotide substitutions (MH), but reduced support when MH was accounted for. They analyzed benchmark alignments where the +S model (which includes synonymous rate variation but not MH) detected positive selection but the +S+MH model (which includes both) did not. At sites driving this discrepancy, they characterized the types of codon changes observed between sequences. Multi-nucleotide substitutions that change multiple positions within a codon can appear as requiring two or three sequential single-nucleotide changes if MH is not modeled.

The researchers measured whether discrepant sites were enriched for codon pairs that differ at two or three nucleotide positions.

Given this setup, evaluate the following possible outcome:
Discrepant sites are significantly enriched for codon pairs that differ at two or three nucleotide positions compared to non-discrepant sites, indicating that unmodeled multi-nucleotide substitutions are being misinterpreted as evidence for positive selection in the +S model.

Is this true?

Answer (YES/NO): YES